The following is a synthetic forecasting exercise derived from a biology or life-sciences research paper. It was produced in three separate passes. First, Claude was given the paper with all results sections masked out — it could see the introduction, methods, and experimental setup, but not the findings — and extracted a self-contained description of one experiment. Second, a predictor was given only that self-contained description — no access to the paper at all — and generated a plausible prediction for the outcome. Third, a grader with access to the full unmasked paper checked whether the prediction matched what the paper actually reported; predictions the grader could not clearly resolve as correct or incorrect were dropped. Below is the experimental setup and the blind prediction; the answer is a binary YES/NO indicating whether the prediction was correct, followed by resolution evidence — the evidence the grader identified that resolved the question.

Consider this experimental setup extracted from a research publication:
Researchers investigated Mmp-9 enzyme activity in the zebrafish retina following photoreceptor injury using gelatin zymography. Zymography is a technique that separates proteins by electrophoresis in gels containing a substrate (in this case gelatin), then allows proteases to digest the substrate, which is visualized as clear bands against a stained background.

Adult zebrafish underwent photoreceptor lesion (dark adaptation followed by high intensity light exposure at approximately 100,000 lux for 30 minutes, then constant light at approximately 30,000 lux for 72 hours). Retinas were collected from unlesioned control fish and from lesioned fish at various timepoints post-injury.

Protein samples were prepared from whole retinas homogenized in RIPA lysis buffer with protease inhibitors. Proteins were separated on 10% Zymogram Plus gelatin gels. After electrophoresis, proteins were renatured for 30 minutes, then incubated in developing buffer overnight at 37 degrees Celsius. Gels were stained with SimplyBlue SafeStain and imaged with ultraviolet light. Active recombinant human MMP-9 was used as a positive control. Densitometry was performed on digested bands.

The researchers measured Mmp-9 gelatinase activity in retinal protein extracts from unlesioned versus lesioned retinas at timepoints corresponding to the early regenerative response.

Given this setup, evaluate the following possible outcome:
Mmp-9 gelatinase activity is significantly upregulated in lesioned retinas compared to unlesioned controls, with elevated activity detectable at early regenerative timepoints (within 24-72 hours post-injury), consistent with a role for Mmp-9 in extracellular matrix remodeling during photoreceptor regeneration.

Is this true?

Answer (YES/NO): YES